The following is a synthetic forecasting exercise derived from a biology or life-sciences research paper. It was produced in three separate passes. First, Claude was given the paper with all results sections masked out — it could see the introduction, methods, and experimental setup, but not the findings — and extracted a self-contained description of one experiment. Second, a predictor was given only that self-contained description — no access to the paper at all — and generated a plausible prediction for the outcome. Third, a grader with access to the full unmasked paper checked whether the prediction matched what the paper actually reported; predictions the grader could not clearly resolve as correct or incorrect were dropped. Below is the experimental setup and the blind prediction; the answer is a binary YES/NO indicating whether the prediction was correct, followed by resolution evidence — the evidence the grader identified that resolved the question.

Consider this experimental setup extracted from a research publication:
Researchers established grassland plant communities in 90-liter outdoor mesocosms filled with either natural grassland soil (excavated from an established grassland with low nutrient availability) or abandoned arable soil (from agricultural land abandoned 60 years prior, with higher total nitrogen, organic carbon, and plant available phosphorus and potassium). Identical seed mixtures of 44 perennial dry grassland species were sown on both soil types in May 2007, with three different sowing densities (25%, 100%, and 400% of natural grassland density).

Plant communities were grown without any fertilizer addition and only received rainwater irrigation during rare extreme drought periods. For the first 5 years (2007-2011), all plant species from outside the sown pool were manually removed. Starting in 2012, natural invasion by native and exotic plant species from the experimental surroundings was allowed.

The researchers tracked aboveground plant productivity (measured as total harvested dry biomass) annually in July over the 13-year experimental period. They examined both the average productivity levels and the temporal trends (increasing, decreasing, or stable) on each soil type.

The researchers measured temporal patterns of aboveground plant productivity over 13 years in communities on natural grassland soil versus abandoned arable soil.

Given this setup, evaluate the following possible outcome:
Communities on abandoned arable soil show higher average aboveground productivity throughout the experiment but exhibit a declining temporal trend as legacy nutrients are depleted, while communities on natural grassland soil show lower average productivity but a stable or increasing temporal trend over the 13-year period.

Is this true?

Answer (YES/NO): NO